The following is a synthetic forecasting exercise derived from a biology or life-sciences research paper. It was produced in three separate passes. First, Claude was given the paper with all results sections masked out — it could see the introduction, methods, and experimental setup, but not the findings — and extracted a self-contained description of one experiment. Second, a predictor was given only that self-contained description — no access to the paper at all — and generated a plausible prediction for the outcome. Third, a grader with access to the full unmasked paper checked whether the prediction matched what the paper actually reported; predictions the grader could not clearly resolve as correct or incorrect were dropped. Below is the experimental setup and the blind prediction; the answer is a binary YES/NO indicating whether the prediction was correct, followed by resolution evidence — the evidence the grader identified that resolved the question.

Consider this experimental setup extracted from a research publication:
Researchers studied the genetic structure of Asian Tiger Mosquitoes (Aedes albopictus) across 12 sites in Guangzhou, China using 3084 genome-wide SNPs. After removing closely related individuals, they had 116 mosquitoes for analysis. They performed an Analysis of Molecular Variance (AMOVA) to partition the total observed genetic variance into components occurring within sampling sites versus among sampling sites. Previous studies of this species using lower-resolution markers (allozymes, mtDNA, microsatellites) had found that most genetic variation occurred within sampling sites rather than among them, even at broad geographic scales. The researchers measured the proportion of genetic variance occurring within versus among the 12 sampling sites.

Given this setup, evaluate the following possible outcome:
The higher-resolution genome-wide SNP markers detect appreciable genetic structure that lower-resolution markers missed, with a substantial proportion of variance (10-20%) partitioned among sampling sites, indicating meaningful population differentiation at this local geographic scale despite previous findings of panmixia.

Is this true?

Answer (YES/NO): NO